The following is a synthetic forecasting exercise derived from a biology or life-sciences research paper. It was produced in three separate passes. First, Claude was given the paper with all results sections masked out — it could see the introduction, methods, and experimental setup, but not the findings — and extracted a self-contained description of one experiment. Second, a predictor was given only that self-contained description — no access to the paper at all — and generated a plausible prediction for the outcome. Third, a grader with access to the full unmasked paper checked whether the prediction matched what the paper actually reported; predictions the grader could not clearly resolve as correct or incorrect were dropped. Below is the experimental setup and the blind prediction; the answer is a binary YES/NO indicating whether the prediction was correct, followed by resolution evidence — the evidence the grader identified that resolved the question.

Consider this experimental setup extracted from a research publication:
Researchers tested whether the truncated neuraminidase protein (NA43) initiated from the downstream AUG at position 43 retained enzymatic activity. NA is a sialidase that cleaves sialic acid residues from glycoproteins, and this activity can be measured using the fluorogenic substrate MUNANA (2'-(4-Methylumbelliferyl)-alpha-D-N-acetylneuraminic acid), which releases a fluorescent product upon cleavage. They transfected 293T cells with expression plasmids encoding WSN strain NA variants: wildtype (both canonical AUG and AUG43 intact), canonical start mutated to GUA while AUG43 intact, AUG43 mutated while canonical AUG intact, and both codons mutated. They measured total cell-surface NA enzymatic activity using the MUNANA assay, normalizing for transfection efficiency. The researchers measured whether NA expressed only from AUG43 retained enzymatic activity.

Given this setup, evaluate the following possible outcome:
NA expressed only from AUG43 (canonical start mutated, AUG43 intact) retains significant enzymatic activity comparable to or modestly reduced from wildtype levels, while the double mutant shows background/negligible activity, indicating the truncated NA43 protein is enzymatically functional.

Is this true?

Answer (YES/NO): NO